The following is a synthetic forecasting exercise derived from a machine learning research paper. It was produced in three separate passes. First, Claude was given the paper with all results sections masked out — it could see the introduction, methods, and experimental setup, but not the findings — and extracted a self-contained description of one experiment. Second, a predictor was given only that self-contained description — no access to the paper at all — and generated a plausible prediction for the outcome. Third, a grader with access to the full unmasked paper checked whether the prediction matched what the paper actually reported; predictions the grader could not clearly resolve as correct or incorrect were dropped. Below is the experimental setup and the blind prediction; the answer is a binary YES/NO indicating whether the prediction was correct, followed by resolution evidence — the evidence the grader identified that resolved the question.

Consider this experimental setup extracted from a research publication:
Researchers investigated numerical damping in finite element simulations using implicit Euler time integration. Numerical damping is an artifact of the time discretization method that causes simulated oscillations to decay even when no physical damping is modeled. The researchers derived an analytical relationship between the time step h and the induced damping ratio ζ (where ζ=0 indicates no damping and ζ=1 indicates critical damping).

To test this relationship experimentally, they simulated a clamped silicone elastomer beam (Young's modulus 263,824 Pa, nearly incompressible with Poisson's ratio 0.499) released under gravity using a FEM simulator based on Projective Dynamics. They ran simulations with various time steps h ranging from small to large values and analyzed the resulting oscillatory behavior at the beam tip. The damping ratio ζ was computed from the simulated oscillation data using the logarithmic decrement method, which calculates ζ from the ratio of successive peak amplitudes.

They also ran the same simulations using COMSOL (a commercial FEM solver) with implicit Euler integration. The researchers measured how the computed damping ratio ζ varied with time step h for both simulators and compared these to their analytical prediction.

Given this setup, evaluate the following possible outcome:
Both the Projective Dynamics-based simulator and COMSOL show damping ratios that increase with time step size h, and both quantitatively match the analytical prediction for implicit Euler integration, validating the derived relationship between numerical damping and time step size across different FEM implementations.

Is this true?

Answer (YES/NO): YES